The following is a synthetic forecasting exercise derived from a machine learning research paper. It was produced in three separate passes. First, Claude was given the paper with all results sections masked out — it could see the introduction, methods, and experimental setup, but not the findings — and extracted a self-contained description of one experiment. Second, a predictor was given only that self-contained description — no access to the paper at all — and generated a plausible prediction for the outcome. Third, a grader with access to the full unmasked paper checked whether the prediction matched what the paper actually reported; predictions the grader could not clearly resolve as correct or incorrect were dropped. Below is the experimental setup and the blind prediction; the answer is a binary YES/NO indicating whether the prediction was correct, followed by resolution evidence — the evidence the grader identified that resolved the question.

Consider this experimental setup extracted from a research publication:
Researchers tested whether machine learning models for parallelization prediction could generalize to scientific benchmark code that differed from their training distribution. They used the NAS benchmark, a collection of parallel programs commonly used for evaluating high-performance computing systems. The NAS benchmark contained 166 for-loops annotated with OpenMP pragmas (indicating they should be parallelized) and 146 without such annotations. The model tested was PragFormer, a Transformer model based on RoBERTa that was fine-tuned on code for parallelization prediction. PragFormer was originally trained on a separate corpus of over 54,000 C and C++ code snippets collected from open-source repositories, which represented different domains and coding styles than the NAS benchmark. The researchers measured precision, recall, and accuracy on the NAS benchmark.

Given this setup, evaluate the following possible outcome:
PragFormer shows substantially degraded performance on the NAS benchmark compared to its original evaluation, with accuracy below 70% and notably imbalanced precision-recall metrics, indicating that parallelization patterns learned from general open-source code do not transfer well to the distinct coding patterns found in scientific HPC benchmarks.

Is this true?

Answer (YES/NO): YES